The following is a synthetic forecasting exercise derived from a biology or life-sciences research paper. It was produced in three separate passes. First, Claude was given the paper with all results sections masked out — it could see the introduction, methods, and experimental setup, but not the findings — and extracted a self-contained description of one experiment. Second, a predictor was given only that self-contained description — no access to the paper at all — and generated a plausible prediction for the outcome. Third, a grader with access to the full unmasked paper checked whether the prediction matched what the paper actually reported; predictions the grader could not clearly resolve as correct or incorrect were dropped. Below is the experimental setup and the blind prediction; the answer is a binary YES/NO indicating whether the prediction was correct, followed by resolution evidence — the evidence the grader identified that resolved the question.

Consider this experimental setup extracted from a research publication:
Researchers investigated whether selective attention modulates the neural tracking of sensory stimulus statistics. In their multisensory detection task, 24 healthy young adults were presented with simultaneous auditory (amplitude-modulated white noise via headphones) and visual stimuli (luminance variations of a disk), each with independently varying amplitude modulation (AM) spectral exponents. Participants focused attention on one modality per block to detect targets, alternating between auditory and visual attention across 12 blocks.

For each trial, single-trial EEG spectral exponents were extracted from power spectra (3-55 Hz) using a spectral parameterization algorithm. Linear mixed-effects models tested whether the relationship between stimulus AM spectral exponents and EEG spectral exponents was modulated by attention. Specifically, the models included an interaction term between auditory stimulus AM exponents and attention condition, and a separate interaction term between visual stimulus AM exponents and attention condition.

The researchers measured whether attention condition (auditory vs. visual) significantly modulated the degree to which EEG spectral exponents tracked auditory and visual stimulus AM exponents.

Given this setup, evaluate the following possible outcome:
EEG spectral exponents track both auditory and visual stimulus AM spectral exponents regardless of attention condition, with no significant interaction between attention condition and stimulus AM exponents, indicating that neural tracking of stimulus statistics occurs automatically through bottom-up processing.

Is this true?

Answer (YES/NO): NO